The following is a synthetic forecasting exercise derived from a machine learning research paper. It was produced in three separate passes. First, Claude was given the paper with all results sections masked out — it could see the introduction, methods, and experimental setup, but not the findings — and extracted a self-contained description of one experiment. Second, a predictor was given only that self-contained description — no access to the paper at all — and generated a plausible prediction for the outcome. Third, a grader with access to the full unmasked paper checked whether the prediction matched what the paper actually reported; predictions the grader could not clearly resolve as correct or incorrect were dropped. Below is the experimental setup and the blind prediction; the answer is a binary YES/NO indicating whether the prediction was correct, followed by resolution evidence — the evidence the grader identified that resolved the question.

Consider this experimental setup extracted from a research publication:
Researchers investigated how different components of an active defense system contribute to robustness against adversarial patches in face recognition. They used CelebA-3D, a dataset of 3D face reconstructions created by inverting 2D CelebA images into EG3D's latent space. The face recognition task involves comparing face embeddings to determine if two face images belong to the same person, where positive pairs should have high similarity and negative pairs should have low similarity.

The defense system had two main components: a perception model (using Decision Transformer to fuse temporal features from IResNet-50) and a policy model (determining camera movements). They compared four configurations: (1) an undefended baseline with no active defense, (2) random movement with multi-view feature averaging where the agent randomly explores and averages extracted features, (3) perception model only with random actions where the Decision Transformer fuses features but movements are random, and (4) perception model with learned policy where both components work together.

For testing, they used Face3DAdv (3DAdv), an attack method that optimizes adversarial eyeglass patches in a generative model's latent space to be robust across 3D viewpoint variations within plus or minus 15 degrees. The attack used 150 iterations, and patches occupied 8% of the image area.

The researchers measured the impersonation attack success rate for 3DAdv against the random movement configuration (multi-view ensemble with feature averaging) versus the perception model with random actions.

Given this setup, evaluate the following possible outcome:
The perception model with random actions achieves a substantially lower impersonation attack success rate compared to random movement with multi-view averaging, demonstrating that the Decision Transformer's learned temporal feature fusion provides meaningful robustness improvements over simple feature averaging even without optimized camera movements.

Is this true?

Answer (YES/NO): YES